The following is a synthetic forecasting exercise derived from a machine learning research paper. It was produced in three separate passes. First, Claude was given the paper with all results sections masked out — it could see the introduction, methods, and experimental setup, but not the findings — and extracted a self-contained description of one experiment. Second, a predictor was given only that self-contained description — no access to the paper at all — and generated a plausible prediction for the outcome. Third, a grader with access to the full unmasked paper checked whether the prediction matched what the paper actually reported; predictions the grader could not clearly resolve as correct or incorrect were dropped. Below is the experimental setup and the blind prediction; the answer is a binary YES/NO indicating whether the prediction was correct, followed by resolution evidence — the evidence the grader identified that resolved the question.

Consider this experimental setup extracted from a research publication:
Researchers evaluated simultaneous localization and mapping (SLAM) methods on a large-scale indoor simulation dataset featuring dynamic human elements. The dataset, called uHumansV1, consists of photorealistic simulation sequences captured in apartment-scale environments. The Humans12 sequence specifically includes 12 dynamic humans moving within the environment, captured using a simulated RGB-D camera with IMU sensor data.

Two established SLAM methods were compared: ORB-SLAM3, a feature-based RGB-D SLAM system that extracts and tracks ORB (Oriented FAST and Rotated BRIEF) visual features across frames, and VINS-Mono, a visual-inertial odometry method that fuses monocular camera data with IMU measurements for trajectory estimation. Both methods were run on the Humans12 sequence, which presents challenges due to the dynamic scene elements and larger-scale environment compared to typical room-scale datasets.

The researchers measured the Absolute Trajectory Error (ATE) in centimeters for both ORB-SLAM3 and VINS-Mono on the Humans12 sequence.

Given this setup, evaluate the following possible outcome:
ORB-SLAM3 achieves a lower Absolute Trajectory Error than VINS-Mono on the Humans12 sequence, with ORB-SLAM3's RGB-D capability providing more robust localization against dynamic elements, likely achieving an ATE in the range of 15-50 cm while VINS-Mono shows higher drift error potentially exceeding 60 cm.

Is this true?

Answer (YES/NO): NO